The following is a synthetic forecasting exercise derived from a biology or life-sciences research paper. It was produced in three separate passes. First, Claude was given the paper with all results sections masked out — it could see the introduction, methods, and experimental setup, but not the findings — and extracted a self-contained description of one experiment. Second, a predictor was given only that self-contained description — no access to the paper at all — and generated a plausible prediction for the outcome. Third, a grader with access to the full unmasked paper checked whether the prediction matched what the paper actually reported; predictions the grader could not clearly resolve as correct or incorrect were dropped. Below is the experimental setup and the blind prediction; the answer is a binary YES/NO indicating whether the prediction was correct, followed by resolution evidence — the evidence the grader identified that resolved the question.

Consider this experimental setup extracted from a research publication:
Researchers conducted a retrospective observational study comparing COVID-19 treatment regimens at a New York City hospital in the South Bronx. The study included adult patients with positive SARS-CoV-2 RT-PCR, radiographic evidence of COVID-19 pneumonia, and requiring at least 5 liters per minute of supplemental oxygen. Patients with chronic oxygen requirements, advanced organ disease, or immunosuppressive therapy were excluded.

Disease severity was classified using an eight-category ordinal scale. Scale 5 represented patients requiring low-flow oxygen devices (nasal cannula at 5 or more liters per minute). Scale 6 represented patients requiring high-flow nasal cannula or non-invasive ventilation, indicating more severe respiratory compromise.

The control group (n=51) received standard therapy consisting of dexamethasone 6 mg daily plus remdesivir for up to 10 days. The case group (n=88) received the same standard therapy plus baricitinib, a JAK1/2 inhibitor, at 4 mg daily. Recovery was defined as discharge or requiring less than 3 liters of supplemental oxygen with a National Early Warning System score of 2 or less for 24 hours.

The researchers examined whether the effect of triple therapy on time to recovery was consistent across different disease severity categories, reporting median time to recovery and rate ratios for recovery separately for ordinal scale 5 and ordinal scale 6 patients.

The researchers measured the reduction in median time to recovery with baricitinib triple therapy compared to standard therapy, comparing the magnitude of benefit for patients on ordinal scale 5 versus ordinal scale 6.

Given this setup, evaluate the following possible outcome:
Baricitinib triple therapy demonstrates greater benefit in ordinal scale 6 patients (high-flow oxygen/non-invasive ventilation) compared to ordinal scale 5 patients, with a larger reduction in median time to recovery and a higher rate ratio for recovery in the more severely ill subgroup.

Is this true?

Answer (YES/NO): NO